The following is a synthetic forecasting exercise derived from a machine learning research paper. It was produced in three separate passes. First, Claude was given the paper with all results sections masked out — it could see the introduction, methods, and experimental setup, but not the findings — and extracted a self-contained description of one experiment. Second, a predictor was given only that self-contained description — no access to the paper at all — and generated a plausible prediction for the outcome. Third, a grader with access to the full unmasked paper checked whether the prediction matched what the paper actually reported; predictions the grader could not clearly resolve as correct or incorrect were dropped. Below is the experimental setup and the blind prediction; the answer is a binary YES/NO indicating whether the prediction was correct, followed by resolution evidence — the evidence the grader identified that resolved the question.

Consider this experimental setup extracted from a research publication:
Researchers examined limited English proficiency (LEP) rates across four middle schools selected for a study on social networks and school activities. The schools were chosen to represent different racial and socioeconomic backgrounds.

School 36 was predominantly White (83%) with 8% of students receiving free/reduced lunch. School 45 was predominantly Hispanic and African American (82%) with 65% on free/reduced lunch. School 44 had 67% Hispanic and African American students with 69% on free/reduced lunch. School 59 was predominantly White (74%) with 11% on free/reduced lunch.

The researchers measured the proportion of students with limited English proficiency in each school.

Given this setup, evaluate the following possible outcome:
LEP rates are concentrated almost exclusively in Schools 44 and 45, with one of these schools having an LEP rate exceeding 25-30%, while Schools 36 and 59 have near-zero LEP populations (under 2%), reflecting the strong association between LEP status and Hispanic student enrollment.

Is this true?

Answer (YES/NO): NO